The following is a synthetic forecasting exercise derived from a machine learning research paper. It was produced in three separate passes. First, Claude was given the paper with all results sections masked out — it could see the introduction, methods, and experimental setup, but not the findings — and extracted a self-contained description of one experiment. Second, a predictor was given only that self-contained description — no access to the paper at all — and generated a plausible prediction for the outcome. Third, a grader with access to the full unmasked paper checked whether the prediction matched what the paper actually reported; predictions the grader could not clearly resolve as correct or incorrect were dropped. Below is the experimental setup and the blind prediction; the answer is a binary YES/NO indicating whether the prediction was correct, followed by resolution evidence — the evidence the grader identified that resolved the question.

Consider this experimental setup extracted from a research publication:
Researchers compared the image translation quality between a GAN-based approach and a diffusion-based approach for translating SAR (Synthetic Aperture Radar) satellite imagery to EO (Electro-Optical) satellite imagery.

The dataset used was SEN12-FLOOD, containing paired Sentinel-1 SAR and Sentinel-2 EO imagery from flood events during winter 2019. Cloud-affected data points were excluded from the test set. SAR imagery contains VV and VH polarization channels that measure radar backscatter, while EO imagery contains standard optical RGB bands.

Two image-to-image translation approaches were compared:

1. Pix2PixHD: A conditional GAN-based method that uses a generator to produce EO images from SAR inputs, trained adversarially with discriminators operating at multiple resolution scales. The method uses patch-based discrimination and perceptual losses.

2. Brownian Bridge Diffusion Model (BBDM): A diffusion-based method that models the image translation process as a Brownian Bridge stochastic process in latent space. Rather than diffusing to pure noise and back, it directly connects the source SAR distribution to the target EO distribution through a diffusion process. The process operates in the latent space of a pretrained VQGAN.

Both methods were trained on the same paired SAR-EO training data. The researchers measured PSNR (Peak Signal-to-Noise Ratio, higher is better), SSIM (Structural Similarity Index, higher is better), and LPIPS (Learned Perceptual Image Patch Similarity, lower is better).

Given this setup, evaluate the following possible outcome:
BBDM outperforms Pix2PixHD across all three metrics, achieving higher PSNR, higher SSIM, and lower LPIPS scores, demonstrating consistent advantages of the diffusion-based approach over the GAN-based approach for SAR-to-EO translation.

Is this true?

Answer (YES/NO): NO